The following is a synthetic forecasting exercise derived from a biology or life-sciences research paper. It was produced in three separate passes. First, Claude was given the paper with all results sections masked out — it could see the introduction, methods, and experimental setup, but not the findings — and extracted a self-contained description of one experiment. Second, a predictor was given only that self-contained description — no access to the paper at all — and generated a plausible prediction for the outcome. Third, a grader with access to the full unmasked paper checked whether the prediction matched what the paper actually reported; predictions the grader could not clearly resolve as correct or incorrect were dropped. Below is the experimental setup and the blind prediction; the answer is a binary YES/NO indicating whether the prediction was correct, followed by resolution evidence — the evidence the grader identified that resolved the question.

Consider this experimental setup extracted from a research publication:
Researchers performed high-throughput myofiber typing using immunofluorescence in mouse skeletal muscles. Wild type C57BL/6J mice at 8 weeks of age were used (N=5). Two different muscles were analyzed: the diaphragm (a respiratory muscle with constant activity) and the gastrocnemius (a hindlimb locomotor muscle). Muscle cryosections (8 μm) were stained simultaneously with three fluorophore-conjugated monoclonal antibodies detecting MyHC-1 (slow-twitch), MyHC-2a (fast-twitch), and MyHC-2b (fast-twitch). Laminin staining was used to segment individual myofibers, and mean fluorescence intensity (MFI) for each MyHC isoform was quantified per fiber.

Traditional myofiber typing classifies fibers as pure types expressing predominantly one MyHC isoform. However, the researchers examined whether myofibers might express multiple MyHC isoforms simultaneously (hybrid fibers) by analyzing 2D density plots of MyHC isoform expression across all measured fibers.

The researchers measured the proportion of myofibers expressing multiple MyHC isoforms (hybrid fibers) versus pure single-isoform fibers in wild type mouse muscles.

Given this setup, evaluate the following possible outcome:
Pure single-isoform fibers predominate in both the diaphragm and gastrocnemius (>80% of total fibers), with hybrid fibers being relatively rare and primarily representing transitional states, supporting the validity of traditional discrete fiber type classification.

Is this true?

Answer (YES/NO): NO